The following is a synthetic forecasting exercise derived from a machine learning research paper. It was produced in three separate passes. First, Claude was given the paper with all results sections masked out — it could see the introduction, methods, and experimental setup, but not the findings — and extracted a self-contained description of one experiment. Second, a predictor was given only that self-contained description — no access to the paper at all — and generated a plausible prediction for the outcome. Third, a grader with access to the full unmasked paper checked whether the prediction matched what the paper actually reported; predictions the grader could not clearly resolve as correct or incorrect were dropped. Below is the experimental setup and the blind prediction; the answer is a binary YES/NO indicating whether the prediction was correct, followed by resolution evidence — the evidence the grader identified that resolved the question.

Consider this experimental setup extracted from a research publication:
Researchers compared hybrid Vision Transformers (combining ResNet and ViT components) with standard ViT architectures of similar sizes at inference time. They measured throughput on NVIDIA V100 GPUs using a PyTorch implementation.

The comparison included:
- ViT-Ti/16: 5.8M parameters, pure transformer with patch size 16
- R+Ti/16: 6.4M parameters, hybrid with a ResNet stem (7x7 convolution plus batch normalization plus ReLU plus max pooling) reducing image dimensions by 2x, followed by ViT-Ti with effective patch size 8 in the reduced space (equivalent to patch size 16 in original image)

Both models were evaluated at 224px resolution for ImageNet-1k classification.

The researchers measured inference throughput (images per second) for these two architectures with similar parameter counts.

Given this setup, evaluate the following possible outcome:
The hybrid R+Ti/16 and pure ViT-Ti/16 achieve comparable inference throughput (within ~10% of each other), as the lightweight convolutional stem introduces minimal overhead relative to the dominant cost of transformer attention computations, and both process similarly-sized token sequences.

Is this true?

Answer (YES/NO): NO